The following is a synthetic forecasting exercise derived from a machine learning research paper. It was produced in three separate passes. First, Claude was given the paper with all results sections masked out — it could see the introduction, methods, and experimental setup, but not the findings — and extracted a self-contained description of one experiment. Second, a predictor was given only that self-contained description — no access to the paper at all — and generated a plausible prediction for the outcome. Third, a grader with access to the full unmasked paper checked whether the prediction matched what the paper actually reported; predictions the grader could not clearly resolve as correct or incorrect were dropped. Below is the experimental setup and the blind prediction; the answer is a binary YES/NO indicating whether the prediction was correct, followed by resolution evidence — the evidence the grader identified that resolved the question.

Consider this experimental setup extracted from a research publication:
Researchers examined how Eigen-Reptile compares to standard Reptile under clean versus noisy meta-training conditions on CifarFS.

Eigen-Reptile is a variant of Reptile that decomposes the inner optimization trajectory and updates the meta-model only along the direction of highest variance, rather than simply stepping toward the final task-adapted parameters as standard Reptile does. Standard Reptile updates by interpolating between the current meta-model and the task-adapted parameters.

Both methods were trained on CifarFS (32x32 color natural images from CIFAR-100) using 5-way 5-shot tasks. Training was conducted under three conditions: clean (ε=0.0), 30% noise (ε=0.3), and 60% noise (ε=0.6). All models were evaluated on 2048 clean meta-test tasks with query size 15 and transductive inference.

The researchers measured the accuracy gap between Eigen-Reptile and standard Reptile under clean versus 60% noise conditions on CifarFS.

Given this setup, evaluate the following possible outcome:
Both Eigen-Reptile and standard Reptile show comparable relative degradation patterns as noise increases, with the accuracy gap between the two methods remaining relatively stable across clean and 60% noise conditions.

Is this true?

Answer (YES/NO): YES